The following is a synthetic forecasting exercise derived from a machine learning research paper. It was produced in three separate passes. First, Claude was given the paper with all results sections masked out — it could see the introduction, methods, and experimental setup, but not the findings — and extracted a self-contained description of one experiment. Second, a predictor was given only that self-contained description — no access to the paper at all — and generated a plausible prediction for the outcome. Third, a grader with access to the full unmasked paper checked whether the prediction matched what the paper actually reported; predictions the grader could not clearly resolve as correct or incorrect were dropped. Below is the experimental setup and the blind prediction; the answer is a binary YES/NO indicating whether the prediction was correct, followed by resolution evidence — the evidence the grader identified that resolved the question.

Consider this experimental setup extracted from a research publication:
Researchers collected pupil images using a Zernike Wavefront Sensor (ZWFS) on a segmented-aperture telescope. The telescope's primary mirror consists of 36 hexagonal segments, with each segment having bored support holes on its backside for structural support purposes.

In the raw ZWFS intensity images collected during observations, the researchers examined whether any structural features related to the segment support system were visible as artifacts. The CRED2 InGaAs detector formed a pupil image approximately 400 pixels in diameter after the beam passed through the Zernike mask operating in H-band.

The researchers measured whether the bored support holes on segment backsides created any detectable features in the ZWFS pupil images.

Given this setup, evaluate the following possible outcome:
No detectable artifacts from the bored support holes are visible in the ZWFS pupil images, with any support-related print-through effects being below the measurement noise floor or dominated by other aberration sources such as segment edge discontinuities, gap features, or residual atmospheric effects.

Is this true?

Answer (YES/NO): NO